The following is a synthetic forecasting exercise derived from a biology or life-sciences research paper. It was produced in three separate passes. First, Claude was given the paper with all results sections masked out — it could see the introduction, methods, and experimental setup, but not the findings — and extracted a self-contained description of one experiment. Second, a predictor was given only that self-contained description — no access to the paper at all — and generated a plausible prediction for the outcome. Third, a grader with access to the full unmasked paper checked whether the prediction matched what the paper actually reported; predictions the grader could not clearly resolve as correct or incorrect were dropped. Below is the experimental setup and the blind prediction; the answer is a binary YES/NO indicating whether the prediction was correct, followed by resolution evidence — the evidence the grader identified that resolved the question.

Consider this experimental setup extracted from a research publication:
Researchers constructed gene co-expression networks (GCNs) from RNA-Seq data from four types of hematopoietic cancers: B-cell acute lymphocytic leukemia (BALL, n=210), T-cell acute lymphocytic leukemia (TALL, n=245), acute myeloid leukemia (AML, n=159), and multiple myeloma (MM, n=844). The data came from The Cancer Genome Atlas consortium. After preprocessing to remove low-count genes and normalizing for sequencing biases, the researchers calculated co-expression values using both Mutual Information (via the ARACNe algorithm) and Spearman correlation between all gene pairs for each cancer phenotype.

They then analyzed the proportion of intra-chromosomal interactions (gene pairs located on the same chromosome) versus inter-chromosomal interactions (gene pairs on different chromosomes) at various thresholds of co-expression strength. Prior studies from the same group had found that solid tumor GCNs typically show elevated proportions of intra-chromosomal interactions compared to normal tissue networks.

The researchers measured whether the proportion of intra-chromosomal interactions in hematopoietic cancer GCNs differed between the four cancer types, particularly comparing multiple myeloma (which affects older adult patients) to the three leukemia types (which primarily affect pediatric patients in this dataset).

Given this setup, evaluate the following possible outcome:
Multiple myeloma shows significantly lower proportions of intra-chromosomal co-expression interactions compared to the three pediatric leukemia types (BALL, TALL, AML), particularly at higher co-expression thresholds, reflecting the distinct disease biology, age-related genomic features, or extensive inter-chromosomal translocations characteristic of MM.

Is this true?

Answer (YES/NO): NO